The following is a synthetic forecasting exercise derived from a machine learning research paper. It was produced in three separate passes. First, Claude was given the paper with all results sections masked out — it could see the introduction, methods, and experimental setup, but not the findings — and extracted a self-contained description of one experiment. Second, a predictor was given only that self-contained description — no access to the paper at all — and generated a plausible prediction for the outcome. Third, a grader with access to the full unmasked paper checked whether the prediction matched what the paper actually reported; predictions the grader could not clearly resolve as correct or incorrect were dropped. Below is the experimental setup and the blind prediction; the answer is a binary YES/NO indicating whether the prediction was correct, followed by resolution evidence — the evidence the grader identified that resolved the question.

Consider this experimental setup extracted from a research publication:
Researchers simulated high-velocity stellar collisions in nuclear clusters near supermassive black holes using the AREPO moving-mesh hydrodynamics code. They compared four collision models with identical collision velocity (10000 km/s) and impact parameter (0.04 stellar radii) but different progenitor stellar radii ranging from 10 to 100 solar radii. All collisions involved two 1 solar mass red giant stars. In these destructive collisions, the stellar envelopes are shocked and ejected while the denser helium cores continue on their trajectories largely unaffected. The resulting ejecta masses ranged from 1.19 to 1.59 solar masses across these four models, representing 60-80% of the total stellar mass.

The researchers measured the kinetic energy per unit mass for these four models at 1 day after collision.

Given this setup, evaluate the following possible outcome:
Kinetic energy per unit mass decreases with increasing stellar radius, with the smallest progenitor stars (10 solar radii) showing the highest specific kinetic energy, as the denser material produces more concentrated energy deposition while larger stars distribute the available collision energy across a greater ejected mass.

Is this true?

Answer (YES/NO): NO